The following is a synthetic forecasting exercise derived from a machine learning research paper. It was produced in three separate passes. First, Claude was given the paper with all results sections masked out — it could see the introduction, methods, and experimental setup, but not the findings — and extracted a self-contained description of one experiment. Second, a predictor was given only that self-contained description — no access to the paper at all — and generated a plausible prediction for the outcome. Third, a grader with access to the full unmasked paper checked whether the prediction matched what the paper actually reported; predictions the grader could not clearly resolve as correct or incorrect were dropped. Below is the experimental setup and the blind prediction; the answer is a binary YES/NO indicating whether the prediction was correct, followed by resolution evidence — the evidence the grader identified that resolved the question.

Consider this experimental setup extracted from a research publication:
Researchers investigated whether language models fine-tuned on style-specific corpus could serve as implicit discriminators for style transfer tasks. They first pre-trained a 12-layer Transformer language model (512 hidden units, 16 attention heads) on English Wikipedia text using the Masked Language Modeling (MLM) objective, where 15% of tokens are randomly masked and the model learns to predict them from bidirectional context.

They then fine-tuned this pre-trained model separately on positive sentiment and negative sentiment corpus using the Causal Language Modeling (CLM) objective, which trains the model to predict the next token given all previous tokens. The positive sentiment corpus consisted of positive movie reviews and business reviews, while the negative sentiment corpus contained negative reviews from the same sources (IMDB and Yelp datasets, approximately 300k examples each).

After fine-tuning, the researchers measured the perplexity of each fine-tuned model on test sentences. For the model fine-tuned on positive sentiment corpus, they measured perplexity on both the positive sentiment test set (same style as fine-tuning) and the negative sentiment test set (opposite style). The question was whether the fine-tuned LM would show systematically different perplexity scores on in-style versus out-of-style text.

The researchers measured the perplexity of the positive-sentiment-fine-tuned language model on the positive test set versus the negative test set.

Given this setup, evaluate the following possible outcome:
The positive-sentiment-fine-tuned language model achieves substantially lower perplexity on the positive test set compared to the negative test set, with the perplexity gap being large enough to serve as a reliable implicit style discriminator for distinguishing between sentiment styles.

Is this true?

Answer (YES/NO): YES